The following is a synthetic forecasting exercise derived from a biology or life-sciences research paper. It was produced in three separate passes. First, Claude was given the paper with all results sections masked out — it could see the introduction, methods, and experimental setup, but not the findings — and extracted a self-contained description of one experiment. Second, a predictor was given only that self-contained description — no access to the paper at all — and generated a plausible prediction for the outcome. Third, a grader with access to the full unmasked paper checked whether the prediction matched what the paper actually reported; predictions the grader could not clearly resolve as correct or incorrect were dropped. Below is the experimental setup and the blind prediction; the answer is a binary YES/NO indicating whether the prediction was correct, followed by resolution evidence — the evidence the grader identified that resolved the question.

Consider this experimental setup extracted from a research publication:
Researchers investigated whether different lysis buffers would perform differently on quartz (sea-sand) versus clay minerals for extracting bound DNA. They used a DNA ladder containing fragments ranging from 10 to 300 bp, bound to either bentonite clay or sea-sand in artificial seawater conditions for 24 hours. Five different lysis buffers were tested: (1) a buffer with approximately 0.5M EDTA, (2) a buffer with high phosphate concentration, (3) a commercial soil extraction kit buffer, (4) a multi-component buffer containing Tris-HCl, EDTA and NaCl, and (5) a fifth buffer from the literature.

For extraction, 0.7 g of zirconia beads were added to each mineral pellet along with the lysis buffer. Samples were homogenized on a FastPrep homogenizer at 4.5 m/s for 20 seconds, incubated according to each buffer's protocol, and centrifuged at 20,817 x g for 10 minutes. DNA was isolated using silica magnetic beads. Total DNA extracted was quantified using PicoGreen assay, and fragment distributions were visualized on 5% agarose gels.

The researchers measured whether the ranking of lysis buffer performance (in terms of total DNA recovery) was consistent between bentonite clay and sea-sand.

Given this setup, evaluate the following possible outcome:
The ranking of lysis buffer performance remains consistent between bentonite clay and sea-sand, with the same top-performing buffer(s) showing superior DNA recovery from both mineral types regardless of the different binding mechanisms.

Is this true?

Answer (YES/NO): NO